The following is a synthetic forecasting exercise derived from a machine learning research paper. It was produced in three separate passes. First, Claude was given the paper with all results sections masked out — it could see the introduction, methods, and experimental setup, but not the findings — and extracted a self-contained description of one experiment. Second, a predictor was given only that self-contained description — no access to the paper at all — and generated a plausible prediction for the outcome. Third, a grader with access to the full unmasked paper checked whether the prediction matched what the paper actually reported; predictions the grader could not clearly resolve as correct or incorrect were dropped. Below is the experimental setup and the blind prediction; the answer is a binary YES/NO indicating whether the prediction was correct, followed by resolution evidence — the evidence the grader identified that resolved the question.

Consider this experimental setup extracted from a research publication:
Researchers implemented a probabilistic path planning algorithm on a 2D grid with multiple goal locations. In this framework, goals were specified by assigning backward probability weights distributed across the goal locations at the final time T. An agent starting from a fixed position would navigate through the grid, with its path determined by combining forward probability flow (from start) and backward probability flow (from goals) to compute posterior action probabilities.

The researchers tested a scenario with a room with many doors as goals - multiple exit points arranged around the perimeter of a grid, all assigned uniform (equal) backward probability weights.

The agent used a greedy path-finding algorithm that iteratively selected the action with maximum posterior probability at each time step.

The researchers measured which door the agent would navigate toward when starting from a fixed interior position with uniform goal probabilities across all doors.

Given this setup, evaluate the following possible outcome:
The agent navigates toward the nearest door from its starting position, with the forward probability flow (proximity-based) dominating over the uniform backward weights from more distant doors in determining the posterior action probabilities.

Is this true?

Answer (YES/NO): YES